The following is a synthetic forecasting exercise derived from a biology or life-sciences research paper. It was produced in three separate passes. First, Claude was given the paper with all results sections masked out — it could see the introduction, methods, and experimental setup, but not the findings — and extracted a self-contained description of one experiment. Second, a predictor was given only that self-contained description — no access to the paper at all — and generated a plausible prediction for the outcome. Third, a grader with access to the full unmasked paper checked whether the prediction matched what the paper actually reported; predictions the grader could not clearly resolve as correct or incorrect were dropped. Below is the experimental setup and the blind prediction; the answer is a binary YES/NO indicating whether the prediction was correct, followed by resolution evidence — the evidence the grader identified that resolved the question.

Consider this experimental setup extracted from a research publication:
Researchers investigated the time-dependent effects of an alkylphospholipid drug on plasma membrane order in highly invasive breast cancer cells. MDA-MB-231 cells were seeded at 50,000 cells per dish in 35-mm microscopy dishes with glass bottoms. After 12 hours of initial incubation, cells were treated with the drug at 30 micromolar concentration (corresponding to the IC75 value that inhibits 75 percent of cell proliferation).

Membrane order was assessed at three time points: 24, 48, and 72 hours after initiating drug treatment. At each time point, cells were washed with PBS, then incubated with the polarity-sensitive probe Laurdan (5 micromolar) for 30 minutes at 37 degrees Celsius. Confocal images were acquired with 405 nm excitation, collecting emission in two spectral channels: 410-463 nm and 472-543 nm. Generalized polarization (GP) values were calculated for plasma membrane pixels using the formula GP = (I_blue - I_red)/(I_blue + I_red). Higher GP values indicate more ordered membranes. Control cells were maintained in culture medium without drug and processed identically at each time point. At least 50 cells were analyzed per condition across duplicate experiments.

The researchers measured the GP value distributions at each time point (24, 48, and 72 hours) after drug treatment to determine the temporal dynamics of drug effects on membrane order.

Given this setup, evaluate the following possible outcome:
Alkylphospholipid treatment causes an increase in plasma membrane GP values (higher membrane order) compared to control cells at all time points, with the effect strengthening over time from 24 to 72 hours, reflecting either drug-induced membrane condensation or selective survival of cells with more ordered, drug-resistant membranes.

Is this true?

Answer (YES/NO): NO